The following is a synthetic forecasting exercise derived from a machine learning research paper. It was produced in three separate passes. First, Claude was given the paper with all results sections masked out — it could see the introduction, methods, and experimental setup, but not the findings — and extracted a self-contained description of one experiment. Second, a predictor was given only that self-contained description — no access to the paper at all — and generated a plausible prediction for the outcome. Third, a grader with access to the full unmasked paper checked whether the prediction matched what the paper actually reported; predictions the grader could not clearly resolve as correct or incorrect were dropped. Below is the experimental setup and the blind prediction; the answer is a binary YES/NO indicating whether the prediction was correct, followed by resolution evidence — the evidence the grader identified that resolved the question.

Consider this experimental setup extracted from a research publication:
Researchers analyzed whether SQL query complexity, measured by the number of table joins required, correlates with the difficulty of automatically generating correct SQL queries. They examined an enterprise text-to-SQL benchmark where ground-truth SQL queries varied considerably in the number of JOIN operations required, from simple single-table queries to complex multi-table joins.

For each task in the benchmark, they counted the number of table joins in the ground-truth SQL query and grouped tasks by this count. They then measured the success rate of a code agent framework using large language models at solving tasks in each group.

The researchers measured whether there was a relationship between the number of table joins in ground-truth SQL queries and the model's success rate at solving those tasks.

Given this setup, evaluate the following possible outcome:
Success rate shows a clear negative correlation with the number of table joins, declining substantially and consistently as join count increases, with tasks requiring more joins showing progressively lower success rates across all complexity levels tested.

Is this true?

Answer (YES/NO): NO